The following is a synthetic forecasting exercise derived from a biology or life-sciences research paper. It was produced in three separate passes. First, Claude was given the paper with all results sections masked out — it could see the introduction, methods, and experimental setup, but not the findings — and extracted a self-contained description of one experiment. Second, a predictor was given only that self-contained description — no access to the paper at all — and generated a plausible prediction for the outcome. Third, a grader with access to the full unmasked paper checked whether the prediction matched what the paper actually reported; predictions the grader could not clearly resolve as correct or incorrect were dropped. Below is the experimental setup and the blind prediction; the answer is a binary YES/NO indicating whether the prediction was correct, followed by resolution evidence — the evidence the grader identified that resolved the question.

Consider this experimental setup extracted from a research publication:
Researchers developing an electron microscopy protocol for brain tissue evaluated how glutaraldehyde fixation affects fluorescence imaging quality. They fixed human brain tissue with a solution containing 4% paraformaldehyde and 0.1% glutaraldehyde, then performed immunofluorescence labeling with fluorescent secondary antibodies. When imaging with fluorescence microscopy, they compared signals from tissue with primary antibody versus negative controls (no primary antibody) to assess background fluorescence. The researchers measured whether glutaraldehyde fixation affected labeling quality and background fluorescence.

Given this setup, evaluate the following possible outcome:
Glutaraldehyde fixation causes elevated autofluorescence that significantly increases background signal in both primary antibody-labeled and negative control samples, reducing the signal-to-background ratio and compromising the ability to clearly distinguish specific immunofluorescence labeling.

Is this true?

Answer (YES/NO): NO